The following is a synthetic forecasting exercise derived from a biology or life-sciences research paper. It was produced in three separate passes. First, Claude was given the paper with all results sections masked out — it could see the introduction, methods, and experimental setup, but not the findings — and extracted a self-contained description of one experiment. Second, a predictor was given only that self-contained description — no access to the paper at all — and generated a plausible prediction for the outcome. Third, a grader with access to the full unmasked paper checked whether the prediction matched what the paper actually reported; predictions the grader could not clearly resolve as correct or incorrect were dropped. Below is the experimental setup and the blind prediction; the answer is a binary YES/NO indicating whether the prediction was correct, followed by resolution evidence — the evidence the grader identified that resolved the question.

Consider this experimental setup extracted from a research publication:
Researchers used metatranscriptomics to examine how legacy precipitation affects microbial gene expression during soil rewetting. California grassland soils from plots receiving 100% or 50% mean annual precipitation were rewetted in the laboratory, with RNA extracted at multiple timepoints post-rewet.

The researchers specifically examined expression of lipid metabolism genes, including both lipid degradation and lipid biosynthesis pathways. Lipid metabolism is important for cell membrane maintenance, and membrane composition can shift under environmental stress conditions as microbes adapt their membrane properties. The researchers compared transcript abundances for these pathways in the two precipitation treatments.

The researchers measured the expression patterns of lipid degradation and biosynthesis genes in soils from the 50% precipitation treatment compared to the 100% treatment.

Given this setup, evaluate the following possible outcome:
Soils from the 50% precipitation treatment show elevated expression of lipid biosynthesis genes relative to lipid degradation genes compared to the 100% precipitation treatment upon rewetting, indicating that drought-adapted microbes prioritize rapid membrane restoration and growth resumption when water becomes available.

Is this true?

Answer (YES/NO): NO